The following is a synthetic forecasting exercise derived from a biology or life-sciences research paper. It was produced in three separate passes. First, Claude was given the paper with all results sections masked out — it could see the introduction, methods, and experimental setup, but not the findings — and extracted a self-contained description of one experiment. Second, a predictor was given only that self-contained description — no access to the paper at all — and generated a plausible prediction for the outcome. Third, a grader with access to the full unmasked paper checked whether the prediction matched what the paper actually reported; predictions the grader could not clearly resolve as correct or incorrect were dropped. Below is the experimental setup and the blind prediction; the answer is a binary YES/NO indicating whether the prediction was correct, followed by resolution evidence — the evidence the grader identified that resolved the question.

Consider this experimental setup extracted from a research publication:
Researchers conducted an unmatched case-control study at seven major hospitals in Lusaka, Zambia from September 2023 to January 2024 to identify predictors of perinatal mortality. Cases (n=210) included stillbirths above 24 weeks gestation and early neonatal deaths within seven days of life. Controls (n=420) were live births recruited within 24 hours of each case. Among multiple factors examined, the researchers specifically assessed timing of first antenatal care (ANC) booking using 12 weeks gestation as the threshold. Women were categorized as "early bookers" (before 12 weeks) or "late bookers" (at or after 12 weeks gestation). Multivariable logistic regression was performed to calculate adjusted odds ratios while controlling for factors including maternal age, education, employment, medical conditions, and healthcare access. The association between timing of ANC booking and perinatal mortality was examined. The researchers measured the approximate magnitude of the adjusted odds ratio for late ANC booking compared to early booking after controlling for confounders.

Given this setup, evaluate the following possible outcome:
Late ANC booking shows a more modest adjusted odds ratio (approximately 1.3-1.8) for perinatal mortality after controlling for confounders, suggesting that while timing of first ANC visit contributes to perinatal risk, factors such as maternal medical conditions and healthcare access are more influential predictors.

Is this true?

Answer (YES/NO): NO